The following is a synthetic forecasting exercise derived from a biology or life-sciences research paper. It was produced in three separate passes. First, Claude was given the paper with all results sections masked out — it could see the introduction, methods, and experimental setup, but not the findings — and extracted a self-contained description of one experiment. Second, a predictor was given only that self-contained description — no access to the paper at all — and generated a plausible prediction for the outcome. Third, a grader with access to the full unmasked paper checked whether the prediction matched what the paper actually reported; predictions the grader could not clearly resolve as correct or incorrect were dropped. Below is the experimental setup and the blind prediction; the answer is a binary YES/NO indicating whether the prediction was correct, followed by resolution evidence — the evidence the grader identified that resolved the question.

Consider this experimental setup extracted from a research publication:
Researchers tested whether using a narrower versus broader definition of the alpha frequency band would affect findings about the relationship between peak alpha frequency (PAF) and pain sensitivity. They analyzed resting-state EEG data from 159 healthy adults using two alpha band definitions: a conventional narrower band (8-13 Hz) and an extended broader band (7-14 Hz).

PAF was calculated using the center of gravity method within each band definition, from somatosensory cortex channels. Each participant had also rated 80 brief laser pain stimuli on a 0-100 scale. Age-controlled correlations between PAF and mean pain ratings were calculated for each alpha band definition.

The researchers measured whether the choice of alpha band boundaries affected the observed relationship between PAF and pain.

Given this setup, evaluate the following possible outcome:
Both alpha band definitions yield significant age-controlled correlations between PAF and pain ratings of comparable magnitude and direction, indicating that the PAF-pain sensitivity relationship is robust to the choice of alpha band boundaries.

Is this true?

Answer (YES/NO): NO